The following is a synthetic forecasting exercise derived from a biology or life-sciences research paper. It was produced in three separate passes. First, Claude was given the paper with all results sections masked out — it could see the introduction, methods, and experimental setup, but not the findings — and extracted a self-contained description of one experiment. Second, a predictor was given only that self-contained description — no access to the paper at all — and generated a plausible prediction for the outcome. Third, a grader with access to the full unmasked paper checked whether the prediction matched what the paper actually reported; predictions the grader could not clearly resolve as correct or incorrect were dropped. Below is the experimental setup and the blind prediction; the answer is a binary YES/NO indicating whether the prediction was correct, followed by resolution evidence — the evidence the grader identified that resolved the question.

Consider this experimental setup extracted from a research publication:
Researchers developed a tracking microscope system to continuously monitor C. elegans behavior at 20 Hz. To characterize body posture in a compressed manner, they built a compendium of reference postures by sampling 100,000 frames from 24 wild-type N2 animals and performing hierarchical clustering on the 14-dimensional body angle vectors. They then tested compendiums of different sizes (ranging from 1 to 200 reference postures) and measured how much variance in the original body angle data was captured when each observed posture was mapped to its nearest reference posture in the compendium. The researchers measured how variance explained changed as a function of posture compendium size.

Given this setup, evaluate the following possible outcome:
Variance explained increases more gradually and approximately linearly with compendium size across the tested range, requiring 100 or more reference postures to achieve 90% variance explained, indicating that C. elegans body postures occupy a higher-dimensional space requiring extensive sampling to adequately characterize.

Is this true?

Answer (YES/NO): NO